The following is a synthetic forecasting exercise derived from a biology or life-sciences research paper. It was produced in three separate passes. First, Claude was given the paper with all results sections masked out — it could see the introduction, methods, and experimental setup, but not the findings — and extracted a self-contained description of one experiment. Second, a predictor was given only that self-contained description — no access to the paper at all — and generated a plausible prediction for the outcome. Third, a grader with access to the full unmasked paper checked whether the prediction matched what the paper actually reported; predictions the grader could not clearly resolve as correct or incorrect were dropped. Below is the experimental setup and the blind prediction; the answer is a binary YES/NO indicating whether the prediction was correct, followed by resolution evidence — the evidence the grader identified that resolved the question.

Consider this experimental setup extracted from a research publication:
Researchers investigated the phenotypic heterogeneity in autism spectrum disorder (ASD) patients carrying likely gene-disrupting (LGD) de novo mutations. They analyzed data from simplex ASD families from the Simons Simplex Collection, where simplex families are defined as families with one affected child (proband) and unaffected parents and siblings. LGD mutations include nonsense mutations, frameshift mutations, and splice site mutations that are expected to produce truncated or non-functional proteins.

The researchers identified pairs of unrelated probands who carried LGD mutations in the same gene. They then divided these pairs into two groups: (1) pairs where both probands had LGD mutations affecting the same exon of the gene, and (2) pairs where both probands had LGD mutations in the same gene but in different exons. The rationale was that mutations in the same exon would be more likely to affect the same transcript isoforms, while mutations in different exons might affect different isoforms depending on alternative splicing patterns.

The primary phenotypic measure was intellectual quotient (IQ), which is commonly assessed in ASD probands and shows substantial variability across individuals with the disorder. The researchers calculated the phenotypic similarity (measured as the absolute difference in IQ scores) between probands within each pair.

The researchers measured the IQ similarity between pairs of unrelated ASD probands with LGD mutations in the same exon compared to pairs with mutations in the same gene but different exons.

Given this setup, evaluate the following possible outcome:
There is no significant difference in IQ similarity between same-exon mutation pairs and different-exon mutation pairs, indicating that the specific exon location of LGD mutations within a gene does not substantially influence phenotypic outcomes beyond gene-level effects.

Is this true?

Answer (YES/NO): NO